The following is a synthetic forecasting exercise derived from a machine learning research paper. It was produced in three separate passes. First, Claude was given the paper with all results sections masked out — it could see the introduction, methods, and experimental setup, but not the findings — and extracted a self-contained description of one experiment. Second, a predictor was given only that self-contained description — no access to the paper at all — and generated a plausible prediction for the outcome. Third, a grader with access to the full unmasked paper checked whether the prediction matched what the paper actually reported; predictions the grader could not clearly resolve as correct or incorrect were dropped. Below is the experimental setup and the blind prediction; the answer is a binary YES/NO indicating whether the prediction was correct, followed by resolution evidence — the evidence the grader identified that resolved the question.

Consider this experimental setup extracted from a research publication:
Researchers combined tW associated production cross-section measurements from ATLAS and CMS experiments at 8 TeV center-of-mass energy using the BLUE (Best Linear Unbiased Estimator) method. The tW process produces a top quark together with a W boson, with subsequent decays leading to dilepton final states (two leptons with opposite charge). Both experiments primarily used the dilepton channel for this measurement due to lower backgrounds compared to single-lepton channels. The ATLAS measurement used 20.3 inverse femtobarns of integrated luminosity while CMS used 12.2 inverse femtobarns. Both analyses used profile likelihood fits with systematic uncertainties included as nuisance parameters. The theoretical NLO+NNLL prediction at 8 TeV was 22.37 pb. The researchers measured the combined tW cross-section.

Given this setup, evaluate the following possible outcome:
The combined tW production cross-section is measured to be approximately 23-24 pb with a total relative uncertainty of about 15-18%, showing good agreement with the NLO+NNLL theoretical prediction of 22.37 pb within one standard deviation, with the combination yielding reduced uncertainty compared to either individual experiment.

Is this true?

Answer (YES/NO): YES